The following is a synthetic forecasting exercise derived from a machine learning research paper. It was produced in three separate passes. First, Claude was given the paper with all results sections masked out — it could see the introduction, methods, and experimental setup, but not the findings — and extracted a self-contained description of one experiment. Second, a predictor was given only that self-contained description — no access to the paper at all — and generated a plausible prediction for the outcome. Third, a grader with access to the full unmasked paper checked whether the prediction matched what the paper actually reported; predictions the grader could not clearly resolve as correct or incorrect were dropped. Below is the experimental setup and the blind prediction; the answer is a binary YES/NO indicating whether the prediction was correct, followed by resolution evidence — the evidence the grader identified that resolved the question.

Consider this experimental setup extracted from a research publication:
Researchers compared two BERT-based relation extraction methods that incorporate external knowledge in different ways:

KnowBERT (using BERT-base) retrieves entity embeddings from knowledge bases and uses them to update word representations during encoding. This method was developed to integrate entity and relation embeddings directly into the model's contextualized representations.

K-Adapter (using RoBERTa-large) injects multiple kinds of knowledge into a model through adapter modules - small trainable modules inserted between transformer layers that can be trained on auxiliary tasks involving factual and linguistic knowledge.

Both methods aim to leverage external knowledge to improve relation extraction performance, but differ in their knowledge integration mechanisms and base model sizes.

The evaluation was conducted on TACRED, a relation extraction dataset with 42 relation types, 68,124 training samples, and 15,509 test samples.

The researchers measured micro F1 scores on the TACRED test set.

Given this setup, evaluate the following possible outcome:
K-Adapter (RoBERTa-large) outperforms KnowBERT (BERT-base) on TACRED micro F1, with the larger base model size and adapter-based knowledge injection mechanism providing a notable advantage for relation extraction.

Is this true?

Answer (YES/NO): NO